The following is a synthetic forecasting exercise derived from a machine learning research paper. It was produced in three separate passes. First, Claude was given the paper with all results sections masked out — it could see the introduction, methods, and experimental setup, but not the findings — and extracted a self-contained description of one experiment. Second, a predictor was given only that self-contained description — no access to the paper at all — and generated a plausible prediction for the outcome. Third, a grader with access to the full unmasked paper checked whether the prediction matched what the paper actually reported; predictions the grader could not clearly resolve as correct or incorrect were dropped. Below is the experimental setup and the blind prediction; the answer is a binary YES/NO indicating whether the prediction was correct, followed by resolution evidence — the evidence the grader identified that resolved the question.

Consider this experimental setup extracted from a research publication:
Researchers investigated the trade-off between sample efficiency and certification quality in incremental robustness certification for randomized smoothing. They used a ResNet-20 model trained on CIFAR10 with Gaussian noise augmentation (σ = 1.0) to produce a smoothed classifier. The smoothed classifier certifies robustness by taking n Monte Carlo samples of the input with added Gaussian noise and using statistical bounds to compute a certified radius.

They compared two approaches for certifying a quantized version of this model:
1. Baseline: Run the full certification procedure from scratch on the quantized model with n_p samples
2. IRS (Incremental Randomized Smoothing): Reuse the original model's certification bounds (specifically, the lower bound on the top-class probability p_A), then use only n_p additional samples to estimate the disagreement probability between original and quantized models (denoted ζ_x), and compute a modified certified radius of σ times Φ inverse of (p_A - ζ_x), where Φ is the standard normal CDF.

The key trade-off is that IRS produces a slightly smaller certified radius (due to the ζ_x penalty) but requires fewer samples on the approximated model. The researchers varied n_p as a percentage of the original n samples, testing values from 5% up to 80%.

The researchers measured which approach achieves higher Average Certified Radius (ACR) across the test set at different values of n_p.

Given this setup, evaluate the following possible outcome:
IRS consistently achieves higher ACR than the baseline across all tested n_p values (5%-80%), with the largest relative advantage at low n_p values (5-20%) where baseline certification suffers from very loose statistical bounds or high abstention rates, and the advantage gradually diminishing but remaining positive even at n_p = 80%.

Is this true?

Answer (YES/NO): NO